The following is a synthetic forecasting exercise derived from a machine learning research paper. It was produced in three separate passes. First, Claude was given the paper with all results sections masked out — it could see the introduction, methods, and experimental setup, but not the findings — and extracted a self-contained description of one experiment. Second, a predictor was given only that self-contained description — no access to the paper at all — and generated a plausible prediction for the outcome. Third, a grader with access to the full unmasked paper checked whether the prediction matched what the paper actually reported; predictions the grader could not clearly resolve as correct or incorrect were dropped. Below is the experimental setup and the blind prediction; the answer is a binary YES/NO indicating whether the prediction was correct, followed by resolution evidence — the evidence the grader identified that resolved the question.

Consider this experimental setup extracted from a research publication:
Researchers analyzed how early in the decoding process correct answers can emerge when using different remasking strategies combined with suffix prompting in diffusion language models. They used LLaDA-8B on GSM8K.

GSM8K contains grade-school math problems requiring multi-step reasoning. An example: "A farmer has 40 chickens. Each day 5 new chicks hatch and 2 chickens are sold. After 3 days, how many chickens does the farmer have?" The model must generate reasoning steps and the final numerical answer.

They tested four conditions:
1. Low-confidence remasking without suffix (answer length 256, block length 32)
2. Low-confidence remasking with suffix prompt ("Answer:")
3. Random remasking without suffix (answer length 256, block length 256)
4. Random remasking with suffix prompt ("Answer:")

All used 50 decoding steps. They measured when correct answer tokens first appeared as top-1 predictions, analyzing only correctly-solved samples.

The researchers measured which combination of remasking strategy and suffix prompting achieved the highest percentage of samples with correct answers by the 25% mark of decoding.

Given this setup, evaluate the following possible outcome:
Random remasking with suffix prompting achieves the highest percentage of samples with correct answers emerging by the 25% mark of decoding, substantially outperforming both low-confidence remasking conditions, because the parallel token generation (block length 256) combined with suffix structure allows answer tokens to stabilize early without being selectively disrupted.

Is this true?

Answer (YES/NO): YES